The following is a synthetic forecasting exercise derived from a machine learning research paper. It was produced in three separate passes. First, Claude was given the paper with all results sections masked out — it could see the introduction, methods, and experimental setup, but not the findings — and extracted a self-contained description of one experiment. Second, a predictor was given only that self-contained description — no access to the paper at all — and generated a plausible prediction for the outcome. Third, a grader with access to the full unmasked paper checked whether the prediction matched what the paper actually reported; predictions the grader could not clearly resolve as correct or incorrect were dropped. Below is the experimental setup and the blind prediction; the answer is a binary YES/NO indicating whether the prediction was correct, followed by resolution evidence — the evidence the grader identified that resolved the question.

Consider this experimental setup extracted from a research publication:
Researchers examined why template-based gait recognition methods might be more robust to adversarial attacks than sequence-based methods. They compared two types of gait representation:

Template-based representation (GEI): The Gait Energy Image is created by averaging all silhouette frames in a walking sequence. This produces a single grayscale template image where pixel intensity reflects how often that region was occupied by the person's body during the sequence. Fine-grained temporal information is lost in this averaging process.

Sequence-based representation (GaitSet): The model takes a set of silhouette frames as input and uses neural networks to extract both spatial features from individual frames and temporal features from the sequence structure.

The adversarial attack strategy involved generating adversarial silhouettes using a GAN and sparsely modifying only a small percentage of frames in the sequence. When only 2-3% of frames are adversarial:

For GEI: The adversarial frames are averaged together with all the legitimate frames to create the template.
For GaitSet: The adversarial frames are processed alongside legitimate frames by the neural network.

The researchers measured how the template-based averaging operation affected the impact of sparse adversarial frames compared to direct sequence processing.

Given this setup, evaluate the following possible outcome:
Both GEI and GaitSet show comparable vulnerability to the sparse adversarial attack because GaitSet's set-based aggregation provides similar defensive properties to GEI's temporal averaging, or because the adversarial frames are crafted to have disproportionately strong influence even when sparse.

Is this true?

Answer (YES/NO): NO